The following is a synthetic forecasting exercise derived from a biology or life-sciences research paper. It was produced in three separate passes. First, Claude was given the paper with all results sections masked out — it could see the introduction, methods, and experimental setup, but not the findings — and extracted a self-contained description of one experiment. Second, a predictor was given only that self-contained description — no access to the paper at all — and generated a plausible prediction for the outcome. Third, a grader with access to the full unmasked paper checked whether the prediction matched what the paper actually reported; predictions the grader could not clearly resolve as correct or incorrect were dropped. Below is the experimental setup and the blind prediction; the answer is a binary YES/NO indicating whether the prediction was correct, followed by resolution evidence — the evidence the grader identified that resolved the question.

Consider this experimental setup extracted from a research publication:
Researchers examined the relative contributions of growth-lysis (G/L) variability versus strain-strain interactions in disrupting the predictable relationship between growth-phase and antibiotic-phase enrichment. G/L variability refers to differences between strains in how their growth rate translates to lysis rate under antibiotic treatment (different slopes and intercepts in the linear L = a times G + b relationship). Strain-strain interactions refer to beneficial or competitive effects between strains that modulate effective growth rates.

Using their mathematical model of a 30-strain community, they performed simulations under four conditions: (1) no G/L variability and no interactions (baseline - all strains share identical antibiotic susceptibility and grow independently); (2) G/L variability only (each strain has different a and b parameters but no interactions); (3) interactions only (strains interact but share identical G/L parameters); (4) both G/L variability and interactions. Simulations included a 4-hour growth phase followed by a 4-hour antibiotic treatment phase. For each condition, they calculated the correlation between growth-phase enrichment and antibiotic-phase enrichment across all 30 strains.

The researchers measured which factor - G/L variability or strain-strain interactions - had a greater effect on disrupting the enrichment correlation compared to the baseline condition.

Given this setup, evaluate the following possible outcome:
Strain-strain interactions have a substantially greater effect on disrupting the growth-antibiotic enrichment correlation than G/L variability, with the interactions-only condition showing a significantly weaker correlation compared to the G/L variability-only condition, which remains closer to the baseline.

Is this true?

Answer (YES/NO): NO